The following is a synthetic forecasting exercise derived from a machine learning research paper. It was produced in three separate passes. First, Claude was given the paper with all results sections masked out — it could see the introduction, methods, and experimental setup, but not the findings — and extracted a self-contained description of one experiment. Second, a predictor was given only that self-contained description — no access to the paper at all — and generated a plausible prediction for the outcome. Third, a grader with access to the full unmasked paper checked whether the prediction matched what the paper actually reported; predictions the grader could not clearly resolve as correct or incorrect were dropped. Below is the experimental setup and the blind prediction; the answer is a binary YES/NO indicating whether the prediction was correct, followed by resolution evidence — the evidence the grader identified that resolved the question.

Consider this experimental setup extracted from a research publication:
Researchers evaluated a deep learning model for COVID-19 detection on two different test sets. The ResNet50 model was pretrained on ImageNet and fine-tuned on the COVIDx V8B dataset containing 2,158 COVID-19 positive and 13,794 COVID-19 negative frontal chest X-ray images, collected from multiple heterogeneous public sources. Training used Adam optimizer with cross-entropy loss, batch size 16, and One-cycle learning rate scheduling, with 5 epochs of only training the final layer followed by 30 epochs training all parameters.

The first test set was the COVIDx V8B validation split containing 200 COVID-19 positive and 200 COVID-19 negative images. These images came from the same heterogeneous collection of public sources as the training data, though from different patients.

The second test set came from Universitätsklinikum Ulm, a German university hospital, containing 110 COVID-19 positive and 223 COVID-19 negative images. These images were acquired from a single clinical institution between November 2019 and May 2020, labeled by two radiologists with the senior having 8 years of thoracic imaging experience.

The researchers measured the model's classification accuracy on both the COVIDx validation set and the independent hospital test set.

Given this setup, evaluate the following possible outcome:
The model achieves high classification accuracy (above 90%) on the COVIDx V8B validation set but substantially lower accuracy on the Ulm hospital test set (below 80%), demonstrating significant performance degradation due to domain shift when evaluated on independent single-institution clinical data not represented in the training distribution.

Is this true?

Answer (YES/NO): NO